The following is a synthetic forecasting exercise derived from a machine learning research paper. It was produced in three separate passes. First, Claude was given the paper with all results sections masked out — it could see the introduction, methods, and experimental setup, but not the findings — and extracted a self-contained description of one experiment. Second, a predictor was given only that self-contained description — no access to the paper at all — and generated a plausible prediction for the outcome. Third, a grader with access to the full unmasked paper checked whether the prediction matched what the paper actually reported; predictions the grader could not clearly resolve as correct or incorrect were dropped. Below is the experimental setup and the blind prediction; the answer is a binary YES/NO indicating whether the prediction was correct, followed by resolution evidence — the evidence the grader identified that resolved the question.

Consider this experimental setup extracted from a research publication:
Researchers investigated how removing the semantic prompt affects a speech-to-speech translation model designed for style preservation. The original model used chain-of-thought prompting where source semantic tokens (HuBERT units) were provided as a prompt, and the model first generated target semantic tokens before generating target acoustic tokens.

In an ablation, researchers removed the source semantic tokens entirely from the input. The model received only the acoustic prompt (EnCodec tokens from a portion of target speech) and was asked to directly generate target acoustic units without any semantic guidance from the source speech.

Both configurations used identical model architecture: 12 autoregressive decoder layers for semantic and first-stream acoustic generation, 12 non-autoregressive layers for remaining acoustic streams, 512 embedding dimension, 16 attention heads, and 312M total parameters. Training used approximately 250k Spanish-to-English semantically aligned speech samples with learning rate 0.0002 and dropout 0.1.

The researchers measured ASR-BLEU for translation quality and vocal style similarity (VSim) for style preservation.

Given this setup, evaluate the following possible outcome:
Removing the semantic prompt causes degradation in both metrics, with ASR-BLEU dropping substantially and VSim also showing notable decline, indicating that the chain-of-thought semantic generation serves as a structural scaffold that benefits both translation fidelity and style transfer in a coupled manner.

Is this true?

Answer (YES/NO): NO